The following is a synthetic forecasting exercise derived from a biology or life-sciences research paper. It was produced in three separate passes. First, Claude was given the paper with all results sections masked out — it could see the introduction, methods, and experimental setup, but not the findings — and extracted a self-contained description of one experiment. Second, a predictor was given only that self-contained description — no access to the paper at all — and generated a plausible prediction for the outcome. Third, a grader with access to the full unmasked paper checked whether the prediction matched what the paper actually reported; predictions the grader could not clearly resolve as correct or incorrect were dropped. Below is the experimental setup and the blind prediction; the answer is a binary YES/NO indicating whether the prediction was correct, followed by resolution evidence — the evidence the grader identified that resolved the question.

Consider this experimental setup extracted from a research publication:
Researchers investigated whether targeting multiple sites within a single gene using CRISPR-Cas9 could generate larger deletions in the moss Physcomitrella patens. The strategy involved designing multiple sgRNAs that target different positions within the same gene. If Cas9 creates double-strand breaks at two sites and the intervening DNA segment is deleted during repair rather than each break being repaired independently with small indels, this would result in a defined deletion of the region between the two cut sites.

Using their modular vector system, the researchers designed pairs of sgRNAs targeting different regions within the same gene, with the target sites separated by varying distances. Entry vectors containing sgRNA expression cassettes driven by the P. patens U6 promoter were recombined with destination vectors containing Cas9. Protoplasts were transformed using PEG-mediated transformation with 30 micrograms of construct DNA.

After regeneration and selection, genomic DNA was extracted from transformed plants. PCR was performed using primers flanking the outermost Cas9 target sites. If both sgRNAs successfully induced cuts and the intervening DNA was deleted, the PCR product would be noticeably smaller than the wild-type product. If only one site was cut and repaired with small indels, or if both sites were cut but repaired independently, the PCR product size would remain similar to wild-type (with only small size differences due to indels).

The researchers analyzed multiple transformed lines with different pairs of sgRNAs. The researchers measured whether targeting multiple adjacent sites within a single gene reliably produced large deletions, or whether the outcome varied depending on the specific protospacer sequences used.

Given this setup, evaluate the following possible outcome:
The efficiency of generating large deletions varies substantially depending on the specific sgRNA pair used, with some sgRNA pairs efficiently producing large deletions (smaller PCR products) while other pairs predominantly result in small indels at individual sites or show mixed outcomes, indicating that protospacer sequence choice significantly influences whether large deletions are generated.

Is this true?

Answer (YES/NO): NO